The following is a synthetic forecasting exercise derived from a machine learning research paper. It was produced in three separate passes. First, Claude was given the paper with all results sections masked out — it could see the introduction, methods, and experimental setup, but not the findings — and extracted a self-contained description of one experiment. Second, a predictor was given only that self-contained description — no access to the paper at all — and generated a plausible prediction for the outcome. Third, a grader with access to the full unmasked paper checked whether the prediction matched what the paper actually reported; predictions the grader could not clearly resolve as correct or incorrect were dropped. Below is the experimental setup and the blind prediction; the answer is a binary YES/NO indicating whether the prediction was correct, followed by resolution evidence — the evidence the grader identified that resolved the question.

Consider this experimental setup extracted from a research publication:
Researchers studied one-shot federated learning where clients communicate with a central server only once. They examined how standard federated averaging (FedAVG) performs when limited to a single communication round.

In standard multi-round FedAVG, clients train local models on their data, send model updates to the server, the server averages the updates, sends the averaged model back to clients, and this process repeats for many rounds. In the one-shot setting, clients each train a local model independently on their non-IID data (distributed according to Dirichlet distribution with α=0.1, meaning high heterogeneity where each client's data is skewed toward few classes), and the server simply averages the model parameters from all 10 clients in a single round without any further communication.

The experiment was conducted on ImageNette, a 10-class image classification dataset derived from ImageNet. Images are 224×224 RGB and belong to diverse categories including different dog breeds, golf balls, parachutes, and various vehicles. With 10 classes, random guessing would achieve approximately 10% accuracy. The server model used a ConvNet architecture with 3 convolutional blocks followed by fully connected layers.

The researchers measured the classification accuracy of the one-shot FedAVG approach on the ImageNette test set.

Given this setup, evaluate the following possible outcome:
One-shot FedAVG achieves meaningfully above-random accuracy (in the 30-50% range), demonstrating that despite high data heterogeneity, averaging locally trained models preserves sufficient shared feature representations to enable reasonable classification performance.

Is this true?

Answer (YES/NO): NO